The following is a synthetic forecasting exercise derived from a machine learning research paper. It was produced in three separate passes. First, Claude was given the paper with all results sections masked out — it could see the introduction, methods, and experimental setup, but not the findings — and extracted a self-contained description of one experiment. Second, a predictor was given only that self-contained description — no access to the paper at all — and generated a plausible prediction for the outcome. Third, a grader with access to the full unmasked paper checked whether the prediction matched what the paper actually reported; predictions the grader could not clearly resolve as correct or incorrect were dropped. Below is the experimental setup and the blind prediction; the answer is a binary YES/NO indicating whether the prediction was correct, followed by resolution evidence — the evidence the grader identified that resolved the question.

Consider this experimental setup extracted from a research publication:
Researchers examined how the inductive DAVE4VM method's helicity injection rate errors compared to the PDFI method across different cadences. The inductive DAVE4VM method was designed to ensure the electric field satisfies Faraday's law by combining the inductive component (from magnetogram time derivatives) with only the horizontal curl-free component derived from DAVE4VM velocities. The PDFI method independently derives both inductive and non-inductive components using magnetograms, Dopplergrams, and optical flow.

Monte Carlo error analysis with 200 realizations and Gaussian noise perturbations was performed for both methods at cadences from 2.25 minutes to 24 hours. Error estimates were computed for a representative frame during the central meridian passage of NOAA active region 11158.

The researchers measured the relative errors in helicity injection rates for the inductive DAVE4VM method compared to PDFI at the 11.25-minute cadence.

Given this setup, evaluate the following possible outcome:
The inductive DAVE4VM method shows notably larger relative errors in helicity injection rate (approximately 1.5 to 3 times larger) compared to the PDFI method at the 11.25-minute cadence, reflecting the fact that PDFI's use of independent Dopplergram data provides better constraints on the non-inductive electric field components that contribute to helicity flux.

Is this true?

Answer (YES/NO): YES